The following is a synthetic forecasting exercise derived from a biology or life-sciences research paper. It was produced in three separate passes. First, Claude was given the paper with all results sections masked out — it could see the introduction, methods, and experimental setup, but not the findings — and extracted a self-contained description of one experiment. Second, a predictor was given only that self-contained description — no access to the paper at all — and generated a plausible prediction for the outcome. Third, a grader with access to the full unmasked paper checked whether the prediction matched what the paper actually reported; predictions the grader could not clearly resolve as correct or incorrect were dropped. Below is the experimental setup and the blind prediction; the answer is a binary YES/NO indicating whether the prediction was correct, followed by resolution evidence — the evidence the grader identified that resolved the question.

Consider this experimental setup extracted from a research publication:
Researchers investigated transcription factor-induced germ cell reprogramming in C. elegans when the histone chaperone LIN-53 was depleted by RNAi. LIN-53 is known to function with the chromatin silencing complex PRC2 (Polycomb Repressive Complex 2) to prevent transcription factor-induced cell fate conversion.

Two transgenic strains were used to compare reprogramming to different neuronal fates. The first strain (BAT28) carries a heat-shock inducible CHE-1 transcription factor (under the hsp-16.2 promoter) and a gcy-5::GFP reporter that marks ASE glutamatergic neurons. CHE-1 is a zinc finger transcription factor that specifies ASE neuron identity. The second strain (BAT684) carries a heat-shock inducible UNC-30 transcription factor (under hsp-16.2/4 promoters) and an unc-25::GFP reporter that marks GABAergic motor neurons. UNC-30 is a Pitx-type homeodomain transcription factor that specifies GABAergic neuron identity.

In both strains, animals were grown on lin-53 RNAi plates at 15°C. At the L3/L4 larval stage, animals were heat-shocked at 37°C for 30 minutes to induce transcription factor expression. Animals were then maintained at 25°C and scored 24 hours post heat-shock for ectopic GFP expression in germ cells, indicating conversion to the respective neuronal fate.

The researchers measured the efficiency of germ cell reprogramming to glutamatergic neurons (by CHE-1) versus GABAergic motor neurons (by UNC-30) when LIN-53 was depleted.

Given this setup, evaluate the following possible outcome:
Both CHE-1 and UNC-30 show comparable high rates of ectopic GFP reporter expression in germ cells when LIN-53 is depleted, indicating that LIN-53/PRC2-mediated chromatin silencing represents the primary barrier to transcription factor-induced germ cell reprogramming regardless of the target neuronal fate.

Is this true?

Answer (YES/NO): NO